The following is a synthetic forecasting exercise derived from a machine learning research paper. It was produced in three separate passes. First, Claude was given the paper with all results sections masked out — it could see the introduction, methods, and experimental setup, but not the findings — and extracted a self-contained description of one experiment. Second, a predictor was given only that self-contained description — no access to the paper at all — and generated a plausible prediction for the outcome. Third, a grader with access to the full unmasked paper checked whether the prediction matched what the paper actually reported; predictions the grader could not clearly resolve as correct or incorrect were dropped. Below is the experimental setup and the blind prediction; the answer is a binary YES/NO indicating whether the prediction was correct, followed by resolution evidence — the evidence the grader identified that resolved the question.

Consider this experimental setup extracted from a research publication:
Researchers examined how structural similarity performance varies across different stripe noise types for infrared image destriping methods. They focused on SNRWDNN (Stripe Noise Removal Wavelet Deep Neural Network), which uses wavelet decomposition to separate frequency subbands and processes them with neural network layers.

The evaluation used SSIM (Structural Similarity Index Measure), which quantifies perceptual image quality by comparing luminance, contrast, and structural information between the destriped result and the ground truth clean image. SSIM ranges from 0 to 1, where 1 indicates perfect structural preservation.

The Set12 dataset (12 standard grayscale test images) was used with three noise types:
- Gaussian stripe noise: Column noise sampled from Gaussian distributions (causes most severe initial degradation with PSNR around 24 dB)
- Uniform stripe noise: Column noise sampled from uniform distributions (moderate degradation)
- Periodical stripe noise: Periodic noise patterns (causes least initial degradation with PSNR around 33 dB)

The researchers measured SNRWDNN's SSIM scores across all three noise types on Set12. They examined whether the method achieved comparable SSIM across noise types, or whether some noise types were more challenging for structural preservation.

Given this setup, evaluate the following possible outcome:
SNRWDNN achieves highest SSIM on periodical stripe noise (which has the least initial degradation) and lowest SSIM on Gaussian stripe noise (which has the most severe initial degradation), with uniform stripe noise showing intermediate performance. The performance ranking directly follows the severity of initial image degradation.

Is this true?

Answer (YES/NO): NO